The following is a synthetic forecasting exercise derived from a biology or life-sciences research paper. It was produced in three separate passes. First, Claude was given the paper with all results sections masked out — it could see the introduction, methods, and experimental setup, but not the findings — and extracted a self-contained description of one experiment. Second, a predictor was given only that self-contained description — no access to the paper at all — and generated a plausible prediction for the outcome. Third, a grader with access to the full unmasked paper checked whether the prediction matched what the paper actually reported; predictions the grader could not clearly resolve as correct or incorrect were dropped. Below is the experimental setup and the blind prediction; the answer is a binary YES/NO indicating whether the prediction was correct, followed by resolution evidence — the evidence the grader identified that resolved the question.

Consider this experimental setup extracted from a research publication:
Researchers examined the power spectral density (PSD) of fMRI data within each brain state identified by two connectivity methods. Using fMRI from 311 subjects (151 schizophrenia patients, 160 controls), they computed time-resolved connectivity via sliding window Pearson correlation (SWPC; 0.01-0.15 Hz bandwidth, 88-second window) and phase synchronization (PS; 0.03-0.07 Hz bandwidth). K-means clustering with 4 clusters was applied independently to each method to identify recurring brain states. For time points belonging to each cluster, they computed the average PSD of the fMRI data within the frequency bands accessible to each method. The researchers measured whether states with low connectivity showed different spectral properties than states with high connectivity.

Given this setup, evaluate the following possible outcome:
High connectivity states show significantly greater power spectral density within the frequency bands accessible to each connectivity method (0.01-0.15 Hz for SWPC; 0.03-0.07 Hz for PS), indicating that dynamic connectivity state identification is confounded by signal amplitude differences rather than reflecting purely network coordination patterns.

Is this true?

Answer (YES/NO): NO